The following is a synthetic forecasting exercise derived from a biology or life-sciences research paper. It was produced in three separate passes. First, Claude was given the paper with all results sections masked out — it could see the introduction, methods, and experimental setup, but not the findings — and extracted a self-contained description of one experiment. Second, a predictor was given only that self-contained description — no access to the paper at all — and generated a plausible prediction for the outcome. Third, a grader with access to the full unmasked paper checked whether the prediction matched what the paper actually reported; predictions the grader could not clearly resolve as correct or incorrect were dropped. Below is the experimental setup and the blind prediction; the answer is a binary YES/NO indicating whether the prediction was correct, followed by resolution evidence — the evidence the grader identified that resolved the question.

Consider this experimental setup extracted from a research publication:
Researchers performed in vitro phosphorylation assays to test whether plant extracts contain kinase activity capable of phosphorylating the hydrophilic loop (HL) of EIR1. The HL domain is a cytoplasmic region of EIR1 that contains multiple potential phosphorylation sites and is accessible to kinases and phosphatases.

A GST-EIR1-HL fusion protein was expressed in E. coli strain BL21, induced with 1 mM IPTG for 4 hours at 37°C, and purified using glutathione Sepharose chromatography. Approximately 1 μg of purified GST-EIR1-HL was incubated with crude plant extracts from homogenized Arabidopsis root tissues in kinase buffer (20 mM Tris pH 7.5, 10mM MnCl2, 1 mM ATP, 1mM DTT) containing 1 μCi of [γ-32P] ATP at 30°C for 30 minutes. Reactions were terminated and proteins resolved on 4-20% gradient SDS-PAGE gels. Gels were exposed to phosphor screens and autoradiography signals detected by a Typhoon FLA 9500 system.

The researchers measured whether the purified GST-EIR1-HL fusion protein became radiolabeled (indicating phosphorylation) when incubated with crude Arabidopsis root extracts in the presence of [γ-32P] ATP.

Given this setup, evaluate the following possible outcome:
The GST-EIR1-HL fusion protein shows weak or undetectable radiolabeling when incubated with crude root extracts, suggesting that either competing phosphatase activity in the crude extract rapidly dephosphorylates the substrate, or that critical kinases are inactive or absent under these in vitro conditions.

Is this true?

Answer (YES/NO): NO